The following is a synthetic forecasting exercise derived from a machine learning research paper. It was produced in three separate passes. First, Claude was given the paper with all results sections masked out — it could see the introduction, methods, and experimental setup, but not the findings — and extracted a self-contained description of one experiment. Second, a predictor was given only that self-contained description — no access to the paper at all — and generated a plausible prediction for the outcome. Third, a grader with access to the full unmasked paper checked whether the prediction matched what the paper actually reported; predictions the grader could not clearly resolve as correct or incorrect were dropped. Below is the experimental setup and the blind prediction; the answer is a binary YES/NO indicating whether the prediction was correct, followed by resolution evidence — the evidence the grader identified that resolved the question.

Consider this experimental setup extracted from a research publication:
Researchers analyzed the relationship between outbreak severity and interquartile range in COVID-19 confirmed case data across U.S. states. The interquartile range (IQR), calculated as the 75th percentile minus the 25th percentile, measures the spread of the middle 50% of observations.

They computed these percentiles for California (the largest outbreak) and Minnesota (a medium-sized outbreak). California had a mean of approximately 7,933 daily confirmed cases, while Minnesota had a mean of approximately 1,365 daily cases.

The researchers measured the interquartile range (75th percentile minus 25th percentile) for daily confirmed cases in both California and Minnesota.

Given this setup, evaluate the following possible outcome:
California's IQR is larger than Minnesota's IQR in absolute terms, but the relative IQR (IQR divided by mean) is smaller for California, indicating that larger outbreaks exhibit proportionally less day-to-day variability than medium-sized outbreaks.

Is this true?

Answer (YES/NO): NO